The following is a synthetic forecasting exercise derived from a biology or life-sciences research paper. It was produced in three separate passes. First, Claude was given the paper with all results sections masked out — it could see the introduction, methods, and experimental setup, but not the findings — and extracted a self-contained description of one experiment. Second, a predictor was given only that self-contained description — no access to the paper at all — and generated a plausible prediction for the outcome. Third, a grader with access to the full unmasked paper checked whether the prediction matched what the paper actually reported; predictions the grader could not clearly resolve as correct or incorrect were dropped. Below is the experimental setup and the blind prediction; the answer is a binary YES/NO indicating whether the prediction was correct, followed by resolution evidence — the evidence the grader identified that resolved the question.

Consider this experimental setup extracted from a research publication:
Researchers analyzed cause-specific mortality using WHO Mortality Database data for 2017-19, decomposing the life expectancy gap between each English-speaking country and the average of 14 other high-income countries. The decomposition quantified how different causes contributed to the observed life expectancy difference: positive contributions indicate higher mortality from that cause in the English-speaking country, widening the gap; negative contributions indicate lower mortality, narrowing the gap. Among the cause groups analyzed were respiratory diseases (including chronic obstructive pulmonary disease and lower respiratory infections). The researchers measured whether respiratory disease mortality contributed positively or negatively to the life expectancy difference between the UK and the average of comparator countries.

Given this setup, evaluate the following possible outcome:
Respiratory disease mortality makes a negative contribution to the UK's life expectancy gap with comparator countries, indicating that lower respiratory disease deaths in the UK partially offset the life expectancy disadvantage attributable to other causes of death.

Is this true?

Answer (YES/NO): NO